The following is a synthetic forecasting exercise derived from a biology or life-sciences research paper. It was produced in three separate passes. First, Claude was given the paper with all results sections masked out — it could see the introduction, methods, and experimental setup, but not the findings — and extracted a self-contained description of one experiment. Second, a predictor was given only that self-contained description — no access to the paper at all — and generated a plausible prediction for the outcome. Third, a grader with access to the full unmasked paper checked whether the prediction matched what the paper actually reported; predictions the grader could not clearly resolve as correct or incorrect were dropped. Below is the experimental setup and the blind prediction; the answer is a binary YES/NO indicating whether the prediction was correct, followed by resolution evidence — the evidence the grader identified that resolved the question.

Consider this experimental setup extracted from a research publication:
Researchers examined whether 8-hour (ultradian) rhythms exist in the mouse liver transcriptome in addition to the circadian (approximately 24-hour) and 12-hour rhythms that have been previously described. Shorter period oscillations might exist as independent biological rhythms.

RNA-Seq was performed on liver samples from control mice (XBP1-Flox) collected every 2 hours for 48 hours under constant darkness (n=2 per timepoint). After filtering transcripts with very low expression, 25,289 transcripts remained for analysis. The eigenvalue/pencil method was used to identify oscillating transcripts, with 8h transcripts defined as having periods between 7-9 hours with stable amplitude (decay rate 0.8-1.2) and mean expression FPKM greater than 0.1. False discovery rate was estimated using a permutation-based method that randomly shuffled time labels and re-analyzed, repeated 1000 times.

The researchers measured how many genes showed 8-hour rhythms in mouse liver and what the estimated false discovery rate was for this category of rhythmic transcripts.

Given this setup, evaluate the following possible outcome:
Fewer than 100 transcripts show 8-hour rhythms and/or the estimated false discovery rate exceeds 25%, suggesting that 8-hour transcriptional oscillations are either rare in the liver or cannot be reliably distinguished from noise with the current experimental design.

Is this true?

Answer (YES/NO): YES